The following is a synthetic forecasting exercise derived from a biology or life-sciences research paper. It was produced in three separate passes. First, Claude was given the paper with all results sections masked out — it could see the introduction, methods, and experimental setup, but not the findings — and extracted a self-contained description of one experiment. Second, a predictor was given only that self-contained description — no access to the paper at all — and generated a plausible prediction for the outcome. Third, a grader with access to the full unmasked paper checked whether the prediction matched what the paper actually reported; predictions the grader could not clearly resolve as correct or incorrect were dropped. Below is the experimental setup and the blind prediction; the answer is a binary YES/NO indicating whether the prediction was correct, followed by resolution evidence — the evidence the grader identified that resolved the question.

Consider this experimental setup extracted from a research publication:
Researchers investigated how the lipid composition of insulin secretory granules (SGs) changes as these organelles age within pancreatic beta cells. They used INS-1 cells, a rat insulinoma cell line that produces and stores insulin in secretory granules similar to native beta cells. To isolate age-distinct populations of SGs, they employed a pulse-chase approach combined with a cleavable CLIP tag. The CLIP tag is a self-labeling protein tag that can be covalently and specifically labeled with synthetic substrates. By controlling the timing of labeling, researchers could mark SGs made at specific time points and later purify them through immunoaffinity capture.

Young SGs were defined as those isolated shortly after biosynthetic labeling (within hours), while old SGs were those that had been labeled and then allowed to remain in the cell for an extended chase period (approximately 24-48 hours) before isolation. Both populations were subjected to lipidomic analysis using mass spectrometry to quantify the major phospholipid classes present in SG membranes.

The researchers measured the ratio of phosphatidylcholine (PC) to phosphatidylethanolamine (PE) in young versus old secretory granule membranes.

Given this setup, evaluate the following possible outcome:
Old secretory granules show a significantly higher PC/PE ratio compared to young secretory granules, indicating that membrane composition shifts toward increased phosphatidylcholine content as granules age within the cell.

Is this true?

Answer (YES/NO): NO